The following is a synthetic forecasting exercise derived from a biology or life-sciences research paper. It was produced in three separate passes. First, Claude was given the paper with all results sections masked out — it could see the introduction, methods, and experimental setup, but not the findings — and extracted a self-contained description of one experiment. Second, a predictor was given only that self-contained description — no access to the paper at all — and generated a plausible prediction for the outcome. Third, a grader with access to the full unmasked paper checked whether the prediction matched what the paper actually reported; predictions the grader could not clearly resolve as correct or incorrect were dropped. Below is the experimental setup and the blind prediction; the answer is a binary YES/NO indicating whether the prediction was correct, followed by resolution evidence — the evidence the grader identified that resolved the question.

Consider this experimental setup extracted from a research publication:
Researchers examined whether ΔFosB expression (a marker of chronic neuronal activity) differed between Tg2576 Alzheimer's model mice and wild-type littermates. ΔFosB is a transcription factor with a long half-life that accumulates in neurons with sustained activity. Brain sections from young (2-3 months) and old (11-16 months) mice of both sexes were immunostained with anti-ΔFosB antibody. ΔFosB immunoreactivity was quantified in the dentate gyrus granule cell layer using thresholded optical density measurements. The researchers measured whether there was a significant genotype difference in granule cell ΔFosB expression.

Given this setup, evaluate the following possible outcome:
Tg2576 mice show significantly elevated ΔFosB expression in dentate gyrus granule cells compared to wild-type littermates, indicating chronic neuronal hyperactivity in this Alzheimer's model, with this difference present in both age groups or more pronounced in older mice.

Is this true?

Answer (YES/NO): NO